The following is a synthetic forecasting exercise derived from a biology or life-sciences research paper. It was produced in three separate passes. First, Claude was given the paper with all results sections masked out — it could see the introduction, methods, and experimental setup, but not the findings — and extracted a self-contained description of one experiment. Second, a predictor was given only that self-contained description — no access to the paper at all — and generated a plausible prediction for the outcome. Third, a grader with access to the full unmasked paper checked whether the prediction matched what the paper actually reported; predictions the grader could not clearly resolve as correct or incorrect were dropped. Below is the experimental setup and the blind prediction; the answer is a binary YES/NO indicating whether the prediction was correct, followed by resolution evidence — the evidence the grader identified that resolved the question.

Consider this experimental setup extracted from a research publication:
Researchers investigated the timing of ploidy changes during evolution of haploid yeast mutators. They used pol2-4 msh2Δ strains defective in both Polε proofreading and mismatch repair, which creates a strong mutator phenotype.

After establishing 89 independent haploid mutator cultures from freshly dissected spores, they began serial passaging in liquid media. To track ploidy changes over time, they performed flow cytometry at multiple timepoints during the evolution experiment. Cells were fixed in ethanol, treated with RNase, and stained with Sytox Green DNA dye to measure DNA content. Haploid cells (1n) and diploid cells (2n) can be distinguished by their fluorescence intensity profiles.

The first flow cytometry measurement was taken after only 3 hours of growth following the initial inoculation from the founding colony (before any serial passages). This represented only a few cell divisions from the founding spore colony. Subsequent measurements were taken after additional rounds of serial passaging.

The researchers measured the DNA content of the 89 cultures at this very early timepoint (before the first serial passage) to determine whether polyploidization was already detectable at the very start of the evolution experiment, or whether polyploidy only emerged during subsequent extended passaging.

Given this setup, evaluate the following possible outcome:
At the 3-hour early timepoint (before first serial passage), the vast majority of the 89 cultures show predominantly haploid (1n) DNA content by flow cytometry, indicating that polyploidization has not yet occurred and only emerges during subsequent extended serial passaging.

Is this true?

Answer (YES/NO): NO